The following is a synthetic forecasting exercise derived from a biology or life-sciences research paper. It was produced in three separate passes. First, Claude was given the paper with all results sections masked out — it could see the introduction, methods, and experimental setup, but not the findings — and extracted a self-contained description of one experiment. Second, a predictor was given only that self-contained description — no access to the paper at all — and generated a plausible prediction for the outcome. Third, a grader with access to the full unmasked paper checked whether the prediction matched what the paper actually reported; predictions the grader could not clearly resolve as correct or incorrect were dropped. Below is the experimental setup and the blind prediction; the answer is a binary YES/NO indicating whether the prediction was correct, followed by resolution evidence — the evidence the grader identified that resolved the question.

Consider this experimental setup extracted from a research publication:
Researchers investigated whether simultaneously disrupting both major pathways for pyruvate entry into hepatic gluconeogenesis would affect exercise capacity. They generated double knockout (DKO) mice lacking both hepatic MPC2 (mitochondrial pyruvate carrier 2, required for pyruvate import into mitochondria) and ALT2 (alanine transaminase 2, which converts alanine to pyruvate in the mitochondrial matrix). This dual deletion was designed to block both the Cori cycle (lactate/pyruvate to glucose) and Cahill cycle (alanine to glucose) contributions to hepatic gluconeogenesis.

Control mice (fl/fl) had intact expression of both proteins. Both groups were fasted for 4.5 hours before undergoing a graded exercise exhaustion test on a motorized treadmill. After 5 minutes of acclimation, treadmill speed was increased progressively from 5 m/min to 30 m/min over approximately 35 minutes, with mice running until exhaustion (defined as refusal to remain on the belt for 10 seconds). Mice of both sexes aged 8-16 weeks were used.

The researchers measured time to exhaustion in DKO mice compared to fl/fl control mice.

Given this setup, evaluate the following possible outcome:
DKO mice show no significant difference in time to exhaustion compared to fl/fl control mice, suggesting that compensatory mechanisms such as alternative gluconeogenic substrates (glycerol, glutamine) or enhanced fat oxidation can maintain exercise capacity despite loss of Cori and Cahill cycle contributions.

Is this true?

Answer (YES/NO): NO